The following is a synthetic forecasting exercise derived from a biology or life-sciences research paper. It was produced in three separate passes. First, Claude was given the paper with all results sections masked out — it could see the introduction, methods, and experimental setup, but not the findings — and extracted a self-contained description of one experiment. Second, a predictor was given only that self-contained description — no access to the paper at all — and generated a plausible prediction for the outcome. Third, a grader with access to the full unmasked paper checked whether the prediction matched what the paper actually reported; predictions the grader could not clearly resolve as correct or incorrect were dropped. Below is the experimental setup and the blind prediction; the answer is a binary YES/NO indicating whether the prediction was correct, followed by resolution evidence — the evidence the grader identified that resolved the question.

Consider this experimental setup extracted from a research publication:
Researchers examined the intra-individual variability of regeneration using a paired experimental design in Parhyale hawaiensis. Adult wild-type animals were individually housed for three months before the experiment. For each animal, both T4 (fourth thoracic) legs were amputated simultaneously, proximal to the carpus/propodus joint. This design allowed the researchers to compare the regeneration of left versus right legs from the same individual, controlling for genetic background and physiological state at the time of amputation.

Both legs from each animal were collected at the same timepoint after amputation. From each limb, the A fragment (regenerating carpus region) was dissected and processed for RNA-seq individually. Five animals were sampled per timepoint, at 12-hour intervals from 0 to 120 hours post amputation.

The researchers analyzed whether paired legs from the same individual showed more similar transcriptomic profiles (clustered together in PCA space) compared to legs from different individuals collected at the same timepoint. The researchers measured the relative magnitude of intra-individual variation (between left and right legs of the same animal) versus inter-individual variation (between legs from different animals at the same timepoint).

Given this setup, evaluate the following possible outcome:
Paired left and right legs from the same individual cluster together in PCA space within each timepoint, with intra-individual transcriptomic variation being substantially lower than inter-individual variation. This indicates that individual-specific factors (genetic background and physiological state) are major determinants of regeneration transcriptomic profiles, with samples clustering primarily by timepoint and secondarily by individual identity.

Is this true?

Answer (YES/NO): YES